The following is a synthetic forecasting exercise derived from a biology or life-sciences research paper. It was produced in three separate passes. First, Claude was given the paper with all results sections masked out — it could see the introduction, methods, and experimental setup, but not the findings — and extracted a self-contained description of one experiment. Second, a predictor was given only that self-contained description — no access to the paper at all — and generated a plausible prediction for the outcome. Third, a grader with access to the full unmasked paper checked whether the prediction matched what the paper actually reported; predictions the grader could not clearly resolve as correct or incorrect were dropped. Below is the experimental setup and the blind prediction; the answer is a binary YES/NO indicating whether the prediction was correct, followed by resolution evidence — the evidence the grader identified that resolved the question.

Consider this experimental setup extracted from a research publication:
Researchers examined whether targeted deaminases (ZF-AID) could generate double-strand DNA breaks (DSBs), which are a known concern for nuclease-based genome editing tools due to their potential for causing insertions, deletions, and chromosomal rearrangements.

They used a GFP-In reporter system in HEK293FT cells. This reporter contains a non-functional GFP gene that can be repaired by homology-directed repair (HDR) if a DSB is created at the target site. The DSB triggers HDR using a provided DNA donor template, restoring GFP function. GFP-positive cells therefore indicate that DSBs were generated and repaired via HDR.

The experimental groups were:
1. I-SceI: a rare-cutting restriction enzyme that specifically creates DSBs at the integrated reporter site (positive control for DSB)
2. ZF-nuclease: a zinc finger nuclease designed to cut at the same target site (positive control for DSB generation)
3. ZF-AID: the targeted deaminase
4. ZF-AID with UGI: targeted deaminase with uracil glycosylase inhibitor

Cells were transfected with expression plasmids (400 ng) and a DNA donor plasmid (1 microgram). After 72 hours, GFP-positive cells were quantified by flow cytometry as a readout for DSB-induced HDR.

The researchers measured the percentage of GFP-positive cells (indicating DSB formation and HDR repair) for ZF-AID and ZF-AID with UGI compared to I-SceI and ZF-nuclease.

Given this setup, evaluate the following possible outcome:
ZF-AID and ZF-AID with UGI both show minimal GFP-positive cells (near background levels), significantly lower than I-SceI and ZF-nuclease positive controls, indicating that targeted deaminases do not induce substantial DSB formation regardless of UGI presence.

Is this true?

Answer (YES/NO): NO